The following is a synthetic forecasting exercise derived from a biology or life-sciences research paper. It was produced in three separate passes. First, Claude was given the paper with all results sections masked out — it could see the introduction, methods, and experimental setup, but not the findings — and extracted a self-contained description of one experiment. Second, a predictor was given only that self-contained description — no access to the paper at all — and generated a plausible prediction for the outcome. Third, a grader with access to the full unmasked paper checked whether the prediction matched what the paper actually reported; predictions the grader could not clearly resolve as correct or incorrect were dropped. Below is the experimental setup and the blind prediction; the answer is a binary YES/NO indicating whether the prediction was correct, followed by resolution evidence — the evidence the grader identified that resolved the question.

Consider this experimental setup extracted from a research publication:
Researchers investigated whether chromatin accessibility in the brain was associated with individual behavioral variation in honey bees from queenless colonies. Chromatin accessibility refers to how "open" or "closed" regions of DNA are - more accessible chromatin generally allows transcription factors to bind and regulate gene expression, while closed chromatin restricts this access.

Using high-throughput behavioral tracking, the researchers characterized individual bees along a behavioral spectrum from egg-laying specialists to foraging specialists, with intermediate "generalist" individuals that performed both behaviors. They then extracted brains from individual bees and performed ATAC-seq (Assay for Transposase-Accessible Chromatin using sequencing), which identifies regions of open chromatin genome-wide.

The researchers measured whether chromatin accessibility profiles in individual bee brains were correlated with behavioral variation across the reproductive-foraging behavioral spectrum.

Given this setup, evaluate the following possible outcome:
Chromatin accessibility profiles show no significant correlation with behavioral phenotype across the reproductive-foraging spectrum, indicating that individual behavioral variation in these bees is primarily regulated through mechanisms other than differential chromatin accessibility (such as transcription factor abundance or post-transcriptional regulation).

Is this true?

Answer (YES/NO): NO